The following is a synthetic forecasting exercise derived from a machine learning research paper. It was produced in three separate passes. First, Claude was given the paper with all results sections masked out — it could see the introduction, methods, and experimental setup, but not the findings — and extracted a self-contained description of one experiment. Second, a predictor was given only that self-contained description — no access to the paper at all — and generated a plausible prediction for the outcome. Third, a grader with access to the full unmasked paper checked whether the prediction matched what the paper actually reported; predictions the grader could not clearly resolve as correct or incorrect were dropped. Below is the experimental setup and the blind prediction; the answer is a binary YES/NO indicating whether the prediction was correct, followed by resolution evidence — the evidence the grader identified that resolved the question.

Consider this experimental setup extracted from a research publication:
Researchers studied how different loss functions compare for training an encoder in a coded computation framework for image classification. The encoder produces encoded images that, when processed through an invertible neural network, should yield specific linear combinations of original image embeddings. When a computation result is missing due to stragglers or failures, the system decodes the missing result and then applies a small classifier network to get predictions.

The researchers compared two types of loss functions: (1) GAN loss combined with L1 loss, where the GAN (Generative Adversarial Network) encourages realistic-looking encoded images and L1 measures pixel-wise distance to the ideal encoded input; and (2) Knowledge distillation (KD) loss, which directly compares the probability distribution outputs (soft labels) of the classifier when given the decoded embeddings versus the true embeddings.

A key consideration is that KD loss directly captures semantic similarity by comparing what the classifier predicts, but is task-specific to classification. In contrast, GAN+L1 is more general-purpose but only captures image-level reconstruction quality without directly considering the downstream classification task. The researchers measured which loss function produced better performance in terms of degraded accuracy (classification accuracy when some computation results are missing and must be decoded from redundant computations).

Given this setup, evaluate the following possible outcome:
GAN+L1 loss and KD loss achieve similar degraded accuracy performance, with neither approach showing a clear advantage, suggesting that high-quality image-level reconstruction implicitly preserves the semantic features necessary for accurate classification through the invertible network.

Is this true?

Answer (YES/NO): NO